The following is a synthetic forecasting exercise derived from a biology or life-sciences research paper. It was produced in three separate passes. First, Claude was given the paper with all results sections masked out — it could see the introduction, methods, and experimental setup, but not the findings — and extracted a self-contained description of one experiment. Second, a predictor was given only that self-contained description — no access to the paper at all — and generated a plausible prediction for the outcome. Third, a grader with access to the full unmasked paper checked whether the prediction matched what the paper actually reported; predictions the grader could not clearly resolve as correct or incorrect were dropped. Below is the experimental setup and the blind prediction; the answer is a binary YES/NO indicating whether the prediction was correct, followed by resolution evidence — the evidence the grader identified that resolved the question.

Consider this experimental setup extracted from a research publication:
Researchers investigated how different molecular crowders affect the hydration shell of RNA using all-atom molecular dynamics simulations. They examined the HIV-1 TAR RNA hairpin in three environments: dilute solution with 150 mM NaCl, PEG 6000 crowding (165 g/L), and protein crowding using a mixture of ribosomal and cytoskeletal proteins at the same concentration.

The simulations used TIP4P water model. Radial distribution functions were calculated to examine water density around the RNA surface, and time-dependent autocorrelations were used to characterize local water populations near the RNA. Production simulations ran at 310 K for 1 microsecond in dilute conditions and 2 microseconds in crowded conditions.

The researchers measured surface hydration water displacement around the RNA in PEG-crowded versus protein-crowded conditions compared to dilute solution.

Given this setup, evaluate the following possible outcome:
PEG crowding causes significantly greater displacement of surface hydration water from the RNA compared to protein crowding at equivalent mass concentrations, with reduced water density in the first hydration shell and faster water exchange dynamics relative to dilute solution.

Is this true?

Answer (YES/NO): NO